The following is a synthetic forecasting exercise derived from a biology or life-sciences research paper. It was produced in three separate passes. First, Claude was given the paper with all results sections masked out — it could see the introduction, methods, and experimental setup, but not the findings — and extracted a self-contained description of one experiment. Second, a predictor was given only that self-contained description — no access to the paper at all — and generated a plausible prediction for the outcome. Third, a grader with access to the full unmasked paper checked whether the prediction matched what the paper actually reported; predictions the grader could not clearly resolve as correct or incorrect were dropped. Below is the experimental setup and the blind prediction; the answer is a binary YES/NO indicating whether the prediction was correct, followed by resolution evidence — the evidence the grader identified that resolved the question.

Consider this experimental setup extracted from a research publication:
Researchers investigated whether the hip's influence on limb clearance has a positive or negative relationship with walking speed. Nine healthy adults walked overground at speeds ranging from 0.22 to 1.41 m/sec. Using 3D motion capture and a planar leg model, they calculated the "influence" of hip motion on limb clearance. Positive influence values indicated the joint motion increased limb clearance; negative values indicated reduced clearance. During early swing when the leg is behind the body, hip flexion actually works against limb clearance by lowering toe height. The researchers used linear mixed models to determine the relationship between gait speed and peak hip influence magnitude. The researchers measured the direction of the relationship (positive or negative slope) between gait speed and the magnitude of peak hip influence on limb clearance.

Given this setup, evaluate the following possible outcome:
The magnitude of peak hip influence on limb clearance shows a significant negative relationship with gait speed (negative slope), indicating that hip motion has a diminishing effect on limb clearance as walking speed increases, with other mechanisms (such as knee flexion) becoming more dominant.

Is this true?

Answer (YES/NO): NO